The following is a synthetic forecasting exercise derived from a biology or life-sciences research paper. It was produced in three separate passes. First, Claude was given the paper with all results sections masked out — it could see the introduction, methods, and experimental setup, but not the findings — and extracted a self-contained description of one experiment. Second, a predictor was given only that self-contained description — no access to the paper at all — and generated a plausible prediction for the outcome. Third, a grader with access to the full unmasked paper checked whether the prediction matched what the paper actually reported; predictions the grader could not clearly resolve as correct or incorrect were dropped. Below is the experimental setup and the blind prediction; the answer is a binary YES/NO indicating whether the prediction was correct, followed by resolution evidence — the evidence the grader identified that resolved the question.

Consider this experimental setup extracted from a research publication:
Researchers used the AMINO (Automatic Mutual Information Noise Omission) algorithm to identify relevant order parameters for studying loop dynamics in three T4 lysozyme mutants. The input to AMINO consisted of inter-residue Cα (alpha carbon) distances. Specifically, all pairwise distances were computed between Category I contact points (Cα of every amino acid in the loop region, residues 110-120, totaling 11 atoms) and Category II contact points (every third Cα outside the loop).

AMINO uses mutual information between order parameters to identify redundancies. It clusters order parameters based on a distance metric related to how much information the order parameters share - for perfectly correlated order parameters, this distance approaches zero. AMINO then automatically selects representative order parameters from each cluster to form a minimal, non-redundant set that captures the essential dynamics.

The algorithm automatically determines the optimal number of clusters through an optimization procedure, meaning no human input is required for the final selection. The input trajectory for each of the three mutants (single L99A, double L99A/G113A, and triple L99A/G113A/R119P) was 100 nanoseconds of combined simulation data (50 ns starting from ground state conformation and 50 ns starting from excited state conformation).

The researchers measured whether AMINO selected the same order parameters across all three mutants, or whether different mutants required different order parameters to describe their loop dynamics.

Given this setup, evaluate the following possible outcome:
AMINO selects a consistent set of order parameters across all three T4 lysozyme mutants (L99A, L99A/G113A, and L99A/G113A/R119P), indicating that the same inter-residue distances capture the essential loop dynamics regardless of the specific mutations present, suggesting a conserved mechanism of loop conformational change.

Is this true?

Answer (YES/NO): NO